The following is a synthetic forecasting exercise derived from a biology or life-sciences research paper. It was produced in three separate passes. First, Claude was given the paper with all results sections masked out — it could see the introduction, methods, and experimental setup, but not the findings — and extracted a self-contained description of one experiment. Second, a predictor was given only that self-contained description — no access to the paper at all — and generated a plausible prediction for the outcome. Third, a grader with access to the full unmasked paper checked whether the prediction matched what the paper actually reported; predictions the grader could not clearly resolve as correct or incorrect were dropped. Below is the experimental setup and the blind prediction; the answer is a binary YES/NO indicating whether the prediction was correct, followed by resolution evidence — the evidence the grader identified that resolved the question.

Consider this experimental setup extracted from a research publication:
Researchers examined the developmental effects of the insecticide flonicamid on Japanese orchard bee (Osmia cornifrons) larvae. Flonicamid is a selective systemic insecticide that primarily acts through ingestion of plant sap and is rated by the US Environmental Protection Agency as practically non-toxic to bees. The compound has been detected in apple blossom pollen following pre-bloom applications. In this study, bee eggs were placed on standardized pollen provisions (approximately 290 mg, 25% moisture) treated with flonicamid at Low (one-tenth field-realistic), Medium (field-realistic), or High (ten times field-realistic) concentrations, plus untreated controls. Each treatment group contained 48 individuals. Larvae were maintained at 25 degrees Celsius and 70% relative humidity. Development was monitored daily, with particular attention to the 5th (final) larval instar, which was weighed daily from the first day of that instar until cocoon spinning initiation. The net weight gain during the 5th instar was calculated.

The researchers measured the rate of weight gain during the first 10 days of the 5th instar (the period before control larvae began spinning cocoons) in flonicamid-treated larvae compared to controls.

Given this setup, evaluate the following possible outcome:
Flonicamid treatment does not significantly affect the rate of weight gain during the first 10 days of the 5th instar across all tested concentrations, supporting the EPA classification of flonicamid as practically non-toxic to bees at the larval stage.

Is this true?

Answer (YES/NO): NO